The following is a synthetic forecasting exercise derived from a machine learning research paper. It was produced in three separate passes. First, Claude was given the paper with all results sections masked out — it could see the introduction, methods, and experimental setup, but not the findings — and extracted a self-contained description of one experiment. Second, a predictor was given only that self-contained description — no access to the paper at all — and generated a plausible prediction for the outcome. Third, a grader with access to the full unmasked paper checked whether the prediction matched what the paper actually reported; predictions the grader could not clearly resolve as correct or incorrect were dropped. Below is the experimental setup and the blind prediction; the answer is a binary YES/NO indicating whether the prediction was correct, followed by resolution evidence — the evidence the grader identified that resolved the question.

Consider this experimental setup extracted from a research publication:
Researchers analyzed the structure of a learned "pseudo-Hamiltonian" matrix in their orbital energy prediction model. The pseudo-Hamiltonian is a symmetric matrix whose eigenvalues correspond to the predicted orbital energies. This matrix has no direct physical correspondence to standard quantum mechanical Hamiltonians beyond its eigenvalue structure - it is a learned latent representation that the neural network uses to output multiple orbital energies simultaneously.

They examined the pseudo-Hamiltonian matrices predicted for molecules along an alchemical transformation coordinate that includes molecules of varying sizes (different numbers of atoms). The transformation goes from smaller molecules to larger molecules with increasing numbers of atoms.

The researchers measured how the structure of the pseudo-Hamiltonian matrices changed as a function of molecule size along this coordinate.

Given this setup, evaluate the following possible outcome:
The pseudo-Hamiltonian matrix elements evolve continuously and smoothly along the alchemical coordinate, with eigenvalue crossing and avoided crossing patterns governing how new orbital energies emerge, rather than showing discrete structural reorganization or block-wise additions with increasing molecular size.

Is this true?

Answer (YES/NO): NO